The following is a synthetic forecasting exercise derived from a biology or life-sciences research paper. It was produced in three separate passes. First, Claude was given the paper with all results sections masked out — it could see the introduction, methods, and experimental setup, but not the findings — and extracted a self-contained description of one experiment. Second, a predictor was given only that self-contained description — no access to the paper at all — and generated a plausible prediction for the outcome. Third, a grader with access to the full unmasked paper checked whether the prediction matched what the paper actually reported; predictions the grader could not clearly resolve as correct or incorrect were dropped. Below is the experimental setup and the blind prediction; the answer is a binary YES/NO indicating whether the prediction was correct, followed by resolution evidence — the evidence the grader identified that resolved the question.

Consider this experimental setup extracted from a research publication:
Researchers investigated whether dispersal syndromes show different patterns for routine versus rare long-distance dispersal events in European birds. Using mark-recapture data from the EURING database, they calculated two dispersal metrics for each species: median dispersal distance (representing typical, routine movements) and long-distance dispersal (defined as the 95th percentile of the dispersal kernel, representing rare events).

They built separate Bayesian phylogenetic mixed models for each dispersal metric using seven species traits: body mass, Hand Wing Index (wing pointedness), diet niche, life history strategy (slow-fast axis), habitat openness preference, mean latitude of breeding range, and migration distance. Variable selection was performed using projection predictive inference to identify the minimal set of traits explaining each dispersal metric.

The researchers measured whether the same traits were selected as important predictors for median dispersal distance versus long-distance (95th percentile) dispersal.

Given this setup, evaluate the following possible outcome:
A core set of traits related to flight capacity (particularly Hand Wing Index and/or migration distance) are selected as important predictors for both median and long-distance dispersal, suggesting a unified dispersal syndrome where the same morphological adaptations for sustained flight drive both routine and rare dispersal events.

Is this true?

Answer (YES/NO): NO